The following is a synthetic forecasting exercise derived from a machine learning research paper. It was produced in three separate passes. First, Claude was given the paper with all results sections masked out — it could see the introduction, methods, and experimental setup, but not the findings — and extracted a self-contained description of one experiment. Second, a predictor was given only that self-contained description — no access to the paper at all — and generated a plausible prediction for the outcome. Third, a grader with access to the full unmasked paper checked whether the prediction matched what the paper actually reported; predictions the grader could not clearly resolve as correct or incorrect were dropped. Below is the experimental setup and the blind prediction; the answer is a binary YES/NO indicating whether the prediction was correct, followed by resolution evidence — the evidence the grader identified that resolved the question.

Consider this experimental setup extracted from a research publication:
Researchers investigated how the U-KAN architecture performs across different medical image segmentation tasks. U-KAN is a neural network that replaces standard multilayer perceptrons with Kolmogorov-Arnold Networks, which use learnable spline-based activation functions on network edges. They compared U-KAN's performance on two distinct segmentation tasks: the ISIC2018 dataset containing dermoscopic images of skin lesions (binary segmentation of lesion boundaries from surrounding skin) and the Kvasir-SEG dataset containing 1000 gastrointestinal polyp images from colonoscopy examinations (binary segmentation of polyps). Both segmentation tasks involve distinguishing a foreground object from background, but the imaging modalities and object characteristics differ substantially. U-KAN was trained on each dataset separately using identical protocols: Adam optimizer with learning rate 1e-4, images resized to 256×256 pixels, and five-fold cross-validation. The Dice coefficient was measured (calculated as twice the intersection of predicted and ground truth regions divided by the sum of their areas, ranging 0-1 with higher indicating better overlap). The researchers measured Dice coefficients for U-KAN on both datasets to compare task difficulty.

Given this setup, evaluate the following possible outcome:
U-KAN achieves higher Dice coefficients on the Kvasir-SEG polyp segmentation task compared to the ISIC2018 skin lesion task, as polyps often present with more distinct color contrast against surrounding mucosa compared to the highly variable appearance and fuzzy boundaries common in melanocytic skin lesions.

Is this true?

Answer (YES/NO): NO